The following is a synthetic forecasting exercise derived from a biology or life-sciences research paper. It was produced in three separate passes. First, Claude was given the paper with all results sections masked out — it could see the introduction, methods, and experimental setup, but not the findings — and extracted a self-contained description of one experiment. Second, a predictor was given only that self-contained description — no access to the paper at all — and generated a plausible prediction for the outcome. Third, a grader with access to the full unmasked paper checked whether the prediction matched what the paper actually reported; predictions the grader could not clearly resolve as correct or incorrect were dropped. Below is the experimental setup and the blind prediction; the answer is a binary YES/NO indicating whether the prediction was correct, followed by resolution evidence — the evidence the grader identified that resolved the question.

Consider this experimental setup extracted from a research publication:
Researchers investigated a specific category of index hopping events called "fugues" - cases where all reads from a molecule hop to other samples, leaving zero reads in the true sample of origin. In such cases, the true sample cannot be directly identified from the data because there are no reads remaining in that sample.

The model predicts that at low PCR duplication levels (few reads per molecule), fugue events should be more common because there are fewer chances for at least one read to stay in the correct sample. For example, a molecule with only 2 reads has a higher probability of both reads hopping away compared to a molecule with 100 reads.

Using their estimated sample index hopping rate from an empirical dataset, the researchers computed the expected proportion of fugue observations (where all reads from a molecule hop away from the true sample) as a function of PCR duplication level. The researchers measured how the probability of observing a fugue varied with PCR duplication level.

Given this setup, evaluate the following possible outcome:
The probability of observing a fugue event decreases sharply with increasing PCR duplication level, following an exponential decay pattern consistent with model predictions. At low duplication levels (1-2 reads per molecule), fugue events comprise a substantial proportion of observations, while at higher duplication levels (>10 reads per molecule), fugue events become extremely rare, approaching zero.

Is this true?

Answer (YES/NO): YES